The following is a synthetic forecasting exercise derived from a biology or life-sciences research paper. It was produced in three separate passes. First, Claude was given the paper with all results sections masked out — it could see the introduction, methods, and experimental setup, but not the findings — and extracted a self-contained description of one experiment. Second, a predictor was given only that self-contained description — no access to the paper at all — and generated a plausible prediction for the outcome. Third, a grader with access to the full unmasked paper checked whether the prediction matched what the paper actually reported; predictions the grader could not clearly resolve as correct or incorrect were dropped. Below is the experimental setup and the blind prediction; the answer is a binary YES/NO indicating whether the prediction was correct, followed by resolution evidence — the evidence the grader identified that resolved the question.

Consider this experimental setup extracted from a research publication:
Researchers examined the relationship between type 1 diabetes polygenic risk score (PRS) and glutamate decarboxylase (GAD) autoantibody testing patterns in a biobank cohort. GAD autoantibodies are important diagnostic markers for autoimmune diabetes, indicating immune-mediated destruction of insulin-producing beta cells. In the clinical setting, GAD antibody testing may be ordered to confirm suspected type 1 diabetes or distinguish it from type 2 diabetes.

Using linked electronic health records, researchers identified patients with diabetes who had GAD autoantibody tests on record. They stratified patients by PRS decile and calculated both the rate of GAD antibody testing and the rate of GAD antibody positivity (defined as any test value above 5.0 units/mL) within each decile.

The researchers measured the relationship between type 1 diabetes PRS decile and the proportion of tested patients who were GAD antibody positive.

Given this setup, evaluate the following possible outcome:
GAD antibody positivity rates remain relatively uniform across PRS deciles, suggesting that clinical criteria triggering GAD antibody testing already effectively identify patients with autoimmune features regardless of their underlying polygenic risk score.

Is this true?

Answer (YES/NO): NO